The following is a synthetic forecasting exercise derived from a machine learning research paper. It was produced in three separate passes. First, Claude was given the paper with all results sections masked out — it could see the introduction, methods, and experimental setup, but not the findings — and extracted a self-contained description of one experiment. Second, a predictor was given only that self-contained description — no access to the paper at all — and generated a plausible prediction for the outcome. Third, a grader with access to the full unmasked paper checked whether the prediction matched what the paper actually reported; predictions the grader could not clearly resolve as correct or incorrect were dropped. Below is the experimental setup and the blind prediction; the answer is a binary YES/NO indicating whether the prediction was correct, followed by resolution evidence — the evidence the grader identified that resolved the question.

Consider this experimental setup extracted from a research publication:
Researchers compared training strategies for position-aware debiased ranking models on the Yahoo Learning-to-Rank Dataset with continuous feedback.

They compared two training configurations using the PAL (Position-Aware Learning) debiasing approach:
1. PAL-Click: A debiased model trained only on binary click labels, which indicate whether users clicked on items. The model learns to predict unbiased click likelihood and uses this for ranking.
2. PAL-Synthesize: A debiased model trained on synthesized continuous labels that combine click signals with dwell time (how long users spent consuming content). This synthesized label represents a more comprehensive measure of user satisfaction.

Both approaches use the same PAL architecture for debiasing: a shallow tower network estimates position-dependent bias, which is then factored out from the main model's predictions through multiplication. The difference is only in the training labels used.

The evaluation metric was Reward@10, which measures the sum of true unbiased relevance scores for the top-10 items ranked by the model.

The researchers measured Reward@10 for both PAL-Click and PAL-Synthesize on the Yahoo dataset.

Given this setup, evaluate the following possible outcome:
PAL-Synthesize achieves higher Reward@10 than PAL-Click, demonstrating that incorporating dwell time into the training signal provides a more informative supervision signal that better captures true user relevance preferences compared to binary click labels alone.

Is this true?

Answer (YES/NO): NO